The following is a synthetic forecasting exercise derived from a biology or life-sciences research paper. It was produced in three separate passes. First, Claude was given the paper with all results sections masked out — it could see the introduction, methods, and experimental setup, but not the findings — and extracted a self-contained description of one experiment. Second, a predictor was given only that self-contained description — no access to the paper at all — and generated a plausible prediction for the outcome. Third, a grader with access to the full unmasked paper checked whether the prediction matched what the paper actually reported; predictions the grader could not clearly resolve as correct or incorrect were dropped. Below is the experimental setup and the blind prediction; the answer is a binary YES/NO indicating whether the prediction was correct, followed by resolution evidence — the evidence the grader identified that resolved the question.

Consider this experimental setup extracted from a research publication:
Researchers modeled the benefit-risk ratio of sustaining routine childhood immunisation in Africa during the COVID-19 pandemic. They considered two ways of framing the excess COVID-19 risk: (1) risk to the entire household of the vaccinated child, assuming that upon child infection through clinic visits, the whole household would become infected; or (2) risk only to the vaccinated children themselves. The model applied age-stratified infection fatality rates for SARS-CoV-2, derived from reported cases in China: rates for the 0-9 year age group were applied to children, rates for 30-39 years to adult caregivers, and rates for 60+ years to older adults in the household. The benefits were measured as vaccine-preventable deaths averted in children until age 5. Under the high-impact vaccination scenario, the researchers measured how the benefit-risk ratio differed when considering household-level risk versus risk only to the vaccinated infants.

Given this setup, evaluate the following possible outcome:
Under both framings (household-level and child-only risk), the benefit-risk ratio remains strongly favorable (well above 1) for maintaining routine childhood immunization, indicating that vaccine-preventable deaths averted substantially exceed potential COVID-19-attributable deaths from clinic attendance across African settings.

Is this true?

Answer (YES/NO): YES